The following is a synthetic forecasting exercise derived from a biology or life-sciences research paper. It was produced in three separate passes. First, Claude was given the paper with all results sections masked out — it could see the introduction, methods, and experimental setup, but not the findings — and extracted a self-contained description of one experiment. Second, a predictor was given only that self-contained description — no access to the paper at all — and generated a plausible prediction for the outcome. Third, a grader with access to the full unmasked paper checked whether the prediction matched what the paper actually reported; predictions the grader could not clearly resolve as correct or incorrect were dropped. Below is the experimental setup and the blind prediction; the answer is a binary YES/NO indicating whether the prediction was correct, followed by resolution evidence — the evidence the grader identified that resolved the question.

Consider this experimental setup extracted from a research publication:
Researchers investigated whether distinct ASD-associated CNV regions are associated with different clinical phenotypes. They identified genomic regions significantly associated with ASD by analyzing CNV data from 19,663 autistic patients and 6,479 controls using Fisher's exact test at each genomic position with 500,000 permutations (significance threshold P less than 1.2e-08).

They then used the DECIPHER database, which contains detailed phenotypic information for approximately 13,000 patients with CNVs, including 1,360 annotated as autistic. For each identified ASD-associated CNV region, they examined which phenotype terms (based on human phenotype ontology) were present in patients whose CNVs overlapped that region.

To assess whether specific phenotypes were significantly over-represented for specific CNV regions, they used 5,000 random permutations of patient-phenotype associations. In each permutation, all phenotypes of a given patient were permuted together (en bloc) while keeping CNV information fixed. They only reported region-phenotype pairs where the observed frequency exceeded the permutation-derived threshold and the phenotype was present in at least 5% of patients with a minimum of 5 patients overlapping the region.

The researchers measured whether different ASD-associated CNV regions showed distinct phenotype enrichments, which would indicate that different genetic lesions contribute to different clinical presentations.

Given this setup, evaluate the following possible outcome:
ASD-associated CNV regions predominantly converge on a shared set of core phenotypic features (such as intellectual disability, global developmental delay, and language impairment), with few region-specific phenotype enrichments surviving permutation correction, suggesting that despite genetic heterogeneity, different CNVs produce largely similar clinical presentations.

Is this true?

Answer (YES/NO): NO